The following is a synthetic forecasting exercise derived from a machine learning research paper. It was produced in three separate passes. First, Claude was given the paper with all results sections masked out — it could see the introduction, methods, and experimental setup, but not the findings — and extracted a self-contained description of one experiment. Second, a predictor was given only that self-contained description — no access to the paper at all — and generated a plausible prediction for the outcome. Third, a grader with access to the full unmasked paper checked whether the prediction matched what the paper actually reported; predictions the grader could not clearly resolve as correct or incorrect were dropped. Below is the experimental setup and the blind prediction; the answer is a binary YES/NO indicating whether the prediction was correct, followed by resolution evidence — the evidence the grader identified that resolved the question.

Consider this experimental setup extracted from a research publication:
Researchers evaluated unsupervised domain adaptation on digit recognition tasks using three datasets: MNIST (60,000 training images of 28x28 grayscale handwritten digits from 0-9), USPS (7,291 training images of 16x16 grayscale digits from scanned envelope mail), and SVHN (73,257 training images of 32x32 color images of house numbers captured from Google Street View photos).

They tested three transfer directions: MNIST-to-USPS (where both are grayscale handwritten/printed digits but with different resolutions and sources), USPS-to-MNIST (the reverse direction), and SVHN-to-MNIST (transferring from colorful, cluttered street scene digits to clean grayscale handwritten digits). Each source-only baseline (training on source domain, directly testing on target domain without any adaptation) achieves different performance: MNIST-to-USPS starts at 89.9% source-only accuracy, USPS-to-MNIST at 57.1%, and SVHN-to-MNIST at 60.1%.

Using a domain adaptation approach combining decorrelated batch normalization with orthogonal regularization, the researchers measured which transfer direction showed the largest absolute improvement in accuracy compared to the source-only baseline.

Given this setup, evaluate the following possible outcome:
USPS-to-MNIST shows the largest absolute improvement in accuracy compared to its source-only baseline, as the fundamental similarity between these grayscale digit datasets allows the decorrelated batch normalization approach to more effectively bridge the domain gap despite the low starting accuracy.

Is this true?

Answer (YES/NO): YES